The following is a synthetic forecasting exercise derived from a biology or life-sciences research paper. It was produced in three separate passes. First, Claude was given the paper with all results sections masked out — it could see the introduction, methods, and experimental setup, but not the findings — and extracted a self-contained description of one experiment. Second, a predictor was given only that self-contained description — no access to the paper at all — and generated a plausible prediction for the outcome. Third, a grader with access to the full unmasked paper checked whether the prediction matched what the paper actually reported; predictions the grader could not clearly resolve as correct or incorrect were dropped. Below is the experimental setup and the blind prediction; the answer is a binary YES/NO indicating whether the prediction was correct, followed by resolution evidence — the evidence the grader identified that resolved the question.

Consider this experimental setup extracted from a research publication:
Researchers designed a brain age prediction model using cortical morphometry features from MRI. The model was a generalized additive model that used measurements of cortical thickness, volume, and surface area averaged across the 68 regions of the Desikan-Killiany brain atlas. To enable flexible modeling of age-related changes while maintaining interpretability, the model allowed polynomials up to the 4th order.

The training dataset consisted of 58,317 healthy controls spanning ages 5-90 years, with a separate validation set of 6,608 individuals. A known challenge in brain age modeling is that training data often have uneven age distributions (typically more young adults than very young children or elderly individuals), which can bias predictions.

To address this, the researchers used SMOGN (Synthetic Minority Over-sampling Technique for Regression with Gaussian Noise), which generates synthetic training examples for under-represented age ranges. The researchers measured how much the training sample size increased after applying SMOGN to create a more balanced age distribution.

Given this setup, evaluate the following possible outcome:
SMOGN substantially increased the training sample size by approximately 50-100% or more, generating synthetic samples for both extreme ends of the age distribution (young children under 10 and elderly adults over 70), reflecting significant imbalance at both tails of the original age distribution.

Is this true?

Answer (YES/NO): YES